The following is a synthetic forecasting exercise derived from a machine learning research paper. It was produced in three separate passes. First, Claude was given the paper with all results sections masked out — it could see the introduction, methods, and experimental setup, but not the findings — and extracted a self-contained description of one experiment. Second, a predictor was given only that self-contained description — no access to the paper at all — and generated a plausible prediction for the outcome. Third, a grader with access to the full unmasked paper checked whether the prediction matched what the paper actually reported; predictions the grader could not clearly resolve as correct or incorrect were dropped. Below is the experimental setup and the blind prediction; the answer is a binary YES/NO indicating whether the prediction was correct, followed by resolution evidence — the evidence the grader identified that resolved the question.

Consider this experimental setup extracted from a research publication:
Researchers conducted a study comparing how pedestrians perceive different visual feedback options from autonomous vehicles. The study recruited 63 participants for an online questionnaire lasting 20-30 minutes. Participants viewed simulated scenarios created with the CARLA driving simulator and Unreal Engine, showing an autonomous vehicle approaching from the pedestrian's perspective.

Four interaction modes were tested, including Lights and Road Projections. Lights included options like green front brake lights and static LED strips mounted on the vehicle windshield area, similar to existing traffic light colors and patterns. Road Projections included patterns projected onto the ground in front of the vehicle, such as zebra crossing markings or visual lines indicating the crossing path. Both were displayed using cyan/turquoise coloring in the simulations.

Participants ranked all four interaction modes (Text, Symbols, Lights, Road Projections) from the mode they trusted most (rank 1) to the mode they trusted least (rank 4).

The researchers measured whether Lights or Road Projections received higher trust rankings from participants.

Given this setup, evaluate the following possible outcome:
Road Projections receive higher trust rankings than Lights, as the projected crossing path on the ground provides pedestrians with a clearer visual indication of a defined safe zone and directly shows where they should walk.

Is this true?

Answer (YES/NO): NO